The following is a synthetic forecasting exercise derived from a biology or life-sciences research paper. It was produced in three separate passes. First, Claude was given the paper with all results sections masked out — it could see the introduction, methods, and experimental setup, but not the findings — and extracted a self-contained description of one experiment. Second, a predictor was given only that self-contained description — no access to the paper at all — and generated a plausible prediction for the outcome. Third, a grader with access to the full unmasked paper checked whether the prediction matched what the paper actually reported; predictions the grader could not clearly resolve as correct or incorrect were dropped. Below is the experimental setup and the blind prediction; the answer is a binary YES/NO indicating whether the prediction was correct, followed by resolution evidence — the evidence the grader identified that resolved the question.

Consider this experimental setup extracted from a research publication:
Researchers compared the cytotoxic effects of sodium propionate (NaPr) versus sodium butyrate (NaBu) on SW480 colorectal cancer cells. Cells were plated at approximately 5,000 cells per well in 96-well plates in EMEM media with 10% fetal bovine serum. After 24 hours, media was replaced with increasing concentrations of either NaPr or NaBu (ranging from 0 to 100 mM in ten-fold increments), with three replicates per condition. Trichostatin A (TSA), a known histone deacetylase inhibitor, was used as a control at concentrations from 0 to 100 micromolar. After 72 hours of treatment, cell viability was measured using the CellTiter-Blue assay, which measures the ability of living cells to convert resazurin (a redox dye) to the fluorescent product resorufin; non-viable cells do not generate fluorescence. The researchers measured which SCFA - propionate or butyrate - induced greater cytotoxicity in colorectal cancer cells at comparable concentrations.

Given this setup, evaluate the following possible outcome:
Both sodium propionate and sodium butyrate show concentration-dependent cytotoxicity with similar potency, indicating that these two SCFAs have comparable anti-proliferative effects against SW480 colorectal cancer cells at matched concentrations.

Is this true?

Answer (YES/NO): NO